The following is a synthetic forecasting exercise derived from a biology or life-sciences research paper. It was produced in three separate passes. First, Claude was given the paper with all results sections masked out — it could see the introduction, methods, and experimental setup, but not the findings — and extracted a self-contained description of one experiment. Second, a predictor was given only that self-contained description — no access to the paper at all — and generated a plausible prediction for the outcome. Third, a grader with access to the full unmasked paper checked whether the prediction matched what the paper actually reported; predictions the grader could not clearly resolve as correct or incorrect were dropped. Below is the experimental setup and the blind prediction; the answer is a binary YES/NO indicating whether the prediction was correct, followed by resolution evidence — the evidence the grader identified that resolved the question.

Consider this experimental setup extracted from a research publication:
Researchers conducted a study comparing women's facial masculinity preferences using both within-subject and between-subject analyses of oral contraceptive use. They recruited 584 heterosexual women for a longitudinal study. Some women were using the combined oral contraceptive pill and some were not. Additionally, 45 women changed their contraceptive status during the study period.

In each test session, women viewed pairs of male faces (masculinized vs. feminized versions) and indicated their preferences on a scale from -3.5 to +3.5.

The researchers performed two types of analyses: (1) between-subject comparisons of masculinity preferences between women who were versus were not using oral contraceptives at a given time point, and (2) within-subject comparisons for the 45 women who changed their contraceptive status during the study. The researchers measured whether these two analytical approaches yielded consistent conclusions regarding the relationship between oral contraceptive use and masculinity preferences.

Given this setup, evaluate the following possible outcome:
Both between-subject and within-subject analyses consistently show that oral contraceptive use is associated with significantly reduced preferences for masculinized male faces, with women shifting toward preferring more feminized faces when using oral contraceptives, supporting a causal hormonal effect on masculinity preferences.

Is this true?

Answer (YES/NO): NO